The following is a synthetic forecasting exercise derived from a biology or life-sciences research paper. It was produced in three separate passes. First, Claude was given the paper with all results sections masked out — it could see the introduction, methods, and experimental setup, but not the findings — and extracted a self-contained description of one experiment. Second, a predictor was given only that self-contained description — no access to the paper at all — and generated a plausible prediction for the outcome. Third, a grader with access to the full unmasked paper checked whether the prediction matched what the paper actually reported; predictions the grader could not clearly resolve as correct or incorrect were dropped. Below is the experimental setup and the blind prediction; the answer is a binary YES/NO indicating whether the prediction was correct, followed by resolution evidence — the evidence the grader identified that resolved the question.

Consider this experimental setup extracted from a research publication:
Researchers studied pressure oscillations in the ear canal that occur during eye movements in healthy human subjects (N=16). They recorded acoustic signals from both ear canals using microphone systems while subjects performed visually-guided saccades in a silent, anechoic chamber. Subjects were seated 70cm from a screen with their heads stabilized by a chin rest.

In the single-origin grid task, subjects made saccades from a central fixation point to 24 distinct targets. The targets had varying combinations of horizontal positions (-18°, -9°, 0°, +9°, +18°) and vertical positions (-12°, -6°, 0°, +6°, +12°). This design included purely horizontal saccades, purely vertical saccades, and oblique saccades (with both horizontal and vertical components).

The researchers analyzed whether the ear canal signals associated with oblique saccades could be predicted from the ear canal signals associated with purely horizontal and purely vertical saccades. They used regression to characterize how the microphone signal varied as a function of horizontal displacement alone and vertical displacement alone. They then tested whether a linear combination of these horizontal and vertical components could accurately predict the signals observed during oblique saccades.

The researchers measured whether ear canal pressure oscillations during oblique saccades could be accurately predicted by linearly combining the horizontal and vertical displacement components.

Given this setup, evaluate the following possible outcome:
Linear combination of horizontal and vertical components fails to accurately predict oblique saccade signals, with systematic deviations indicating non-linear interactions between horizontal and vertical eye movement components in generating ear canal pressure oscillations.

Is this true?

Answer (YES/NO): NO